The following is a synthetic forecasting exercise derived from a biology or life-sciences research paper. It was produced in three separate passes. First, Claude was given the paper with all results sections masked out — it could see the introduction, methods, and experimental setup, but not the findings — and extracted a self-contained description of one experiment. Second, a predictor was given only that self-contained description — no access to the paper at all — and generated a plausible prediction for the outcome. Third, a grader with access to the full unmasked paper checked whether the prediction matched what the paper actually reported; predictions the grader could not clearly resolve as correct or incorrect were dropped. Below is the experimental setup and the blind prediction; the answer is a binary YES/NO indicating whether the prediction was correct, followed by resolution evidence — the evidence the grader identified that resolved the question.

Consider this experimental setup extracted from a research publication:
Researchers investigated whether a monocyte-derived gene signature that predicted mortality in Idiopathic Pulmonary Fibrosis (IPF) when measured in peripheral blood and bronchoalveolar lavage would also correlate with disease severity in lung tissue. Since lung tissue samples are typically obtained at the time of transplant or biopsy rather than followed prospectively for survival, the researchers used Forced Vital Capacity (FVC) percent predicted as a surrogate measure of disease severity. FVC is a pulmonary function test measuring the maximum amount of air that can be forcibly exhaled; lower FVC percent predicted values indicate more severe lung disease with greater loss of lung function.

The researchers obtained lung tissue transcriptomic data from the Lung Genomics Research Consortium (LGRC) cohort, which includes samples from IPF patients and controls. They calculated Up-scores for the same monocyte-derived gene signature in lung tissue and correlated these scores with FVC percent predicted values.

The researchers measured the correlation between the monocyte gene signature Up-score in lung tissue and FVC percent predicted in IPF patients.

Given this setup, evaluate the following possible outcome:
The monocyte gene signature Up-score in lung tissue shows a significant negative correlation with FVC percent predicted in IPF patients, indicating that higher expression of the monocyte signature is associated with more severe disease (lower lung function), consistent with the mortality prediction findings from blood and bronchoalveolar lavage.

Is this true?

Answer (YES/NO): YES